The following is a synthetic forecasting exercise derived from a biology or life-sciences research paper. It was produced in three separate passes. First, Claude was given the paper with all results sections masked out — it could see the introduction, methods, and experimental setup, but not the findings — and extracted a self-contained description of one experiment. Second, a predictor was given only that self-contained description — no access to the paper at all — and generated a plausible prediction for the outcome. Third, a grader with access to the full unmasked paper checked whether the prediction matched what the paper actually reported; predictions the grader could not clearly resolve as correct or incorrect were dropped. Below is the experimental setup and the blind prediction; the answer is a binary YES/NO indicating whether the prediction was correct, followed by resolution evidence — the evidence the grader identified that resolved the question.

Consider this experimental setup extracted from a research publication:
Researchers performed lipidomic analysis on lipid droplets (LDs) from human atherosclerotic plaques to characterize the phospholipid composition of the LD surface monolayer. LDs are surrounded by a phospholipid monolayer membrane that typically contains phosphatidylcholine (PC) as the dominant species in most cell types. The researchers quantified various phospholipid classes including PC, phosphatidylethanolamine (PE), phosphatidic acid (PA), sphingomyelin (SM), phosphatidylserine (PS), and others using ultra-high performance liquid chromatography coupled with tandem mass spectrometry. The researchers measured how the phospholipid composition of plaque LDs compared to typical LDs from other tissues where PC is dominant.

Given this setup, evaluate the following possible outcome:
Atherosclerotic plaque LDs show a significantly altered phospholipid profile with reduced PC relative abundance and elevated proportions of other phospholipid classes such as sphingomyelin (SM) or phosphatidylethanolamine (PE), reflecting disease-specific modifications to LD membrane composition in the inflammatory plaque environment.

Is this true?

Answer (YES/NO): NO